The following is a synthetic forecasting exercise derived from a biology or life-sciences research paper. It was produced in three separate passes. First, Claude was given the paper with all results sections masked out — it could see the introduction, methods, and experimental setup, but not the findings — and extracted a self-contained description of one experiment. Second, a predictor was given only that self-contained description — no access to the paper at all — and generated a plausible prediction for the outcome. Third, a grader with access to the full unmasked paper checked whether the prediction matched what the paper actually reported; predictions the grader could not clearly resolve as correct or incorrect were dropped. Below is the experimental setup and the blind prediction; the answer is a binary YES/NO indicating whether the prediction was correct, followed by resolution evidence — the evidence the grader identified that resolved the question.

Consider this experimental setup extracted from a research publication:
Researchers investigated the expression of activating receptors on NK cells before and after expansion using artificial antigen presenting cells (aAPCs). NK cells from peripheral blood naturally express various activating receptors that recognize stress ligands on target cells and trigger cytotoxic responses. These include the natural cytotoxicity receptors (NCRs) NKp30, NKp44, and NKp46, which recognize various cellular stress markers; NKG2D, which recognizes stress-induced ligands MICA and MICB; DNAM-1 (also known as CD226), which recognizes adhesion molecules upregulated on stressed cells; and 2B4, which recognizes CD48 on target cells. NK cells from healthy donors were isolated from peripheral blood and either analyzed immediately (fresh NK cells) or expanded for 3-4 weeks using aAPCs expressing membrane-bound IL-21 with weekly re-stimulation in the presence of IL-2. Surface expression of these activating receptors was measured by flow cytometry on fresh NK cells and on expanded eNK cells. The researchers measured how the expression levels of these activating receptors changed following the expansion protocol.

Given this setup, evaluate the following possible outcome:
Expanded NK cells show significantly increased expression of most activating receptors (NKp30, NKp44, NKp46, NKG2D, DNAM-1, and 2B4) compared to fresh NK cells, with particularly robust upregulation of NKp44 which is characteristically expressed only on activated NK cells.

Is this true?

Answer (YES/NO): YES